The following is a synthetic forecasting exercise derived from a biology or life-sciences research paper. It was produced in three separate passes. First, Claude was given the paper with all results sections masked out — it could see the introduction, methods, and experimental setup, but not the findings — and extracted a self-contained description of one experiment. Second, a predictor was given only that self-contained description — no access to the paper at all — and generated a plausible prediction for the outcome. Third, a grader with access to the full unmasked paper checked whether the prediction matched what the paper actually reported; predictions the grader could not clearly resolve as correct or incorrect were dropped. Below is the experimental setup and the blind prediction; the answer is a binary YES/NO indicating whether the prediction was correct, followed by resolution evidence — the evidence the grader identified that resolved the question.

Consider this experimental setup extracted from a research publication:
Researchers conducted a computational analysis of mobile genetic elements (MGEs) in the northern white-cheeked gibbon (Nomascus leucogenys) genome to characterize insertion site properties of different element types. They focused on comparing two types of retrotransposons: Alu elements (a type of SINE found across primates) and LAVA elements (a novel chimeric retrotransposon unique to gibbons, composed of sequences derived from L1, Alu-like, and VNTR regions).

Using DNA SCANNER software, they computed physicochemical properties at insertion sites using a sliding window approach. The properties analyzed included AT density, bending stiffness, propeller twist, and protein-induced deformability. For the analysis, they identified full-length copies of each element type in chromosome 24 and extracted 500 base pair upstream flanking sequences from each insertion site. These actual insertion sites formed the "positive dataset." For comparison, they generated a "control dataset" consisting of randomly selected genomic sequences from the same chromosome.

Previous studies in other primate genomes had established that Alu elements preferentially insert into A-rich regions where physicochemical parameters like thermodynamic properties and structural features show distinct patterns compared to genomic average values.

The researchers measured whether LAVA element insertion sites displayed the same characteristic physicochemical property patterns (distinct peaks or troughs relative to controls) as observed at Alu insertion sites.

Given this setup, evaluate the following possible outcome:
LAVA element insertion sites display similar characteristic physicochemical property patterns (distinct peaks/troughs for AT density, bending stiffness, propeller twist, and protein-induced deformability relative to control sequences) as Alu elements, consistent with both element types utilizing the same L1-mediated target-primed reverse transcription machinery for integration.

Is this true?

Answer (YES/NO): NO